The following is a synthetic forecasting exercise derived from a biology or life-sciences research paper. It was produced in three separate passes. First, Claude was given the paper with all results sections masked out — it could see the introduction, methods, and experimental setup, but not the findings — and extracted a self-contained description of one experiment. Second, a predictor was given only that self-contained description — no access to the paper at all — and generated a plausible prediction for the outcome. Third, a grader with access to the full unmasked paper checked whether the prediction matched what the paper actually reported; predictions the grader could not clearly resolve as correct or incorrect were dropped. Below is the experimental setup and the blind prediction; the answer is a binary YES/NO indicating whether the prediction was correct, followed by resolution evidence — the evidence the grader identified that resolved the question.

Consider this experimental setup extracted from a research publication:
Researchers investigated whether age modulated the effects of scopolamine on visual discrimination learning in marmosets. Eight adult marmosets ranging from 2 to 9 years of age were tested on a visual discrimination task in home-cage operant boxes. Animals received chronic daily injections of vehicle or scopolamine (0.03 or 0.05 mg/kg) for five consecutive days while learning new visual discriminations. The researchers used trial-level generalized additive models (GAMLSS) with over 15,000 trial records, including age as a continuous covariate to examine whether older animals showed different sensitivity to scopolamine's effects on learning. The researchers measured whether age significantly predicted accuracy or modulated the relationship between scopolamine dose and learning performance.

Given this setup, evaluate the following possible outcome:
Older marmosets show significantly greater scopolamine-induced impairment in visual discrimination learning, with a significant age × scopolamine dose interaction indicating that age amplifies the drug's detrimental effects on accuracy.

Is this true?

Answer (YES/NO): NO